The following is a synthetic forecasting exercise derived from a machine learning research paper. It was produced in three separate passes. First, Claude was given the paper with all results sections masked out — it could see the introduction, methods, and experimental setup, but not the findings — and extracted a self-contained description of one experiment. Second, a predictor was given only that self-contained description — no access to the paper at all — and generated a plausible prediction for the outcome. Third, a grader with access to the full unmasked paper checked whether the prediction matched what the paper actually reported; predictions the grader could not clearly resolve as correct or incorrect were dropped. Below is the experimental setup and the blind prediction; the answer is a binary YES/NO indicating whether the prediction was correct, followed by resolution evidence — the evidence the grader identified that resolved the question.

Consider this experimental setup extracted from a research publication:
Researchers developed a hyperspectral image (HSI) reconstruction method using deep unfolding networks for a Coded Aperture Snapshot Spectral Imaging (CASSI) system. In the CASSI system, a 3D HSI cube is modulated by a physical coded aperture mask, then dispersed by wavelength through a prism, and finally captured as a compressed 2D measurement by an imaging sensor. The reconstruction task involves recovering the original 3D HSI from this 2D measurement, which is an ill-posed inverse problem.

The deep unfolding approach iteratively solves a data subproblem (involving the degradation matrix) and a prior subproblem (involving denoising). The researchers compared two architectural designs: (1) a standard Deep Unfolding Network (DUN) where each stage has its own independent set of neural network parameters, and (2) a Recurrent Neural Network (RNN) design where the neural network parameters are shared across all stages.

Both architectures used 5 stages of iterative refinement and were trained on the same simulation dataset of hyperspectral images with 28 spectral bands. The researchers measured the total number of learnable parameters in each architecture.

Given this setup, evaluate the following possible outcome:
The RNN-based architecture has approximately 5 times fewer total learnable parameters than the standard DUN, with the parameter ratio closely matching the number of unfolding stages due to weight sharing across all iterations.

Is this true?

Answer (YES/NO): YES